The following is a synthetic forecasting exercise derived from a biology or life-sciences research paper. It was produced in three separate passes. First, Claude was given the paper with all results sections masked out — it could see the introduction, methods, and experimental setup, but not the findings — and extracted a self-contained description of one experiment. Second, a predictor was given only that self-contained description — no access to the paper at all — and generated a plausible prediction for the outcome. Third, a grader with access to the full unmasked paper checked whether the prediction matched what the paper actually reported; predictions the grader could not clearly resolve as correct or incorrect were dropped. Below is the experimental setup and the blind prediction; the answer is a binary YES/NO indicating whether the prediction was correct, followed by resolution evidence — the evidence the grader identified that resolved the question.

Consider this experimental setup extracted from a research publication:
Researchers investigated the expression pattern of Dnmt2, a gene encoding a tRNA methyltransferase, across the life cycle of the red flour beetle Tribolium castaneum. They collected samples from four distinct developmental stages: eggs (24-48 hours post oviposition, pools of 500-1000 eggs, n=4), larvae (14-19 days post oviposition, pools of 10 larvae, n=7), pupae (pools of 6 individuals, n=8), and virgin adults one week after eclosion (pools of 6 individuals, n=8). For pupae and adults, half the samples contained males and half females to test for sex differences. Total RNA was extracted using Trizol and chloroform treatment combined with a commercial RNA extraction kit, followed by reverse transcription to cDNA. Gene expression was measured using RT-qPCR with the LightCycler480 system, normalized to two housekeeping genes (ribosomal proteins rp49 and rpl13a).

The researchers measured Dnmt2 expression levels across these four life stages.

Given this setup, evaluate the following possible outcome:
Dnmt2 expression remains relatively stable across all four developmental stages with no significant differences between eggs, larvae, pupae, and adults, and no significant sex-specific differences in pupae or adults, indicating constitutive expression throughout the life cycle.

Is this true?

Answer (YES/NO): NO